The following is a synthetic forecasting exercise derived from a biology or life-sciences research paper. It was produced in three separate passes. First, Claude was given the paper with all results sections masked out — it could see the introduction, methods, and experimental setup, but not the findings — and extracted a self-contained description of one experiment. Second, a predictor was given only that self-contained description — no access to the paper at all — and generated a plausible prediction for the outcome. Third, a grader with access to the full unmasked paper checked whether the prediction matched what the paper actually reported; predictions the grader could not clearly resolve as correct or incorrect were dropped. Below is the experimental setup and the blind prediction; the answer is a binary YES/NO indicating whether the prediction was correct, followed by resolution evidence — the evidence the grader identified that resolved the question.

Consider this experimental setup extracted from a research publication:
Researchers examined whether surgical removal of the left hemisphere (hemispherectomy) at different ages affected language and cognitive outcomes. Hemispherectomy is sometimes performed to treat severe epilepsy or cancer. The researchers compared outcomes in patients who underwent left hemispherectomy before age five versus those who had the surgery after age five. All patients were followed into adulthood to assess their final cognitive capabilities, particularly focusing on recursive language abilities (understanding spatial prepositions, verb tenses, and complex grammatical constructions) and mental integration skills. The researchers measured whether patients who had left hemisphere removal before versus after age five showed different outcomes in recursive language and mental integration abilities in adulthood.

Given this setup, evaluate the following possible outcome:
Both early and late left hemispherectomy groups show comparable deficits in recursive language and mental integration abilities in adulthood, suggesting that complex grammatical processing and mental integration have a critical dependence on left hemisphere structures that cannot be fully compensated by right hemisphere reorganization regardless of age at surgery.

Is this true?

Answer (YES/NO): NO